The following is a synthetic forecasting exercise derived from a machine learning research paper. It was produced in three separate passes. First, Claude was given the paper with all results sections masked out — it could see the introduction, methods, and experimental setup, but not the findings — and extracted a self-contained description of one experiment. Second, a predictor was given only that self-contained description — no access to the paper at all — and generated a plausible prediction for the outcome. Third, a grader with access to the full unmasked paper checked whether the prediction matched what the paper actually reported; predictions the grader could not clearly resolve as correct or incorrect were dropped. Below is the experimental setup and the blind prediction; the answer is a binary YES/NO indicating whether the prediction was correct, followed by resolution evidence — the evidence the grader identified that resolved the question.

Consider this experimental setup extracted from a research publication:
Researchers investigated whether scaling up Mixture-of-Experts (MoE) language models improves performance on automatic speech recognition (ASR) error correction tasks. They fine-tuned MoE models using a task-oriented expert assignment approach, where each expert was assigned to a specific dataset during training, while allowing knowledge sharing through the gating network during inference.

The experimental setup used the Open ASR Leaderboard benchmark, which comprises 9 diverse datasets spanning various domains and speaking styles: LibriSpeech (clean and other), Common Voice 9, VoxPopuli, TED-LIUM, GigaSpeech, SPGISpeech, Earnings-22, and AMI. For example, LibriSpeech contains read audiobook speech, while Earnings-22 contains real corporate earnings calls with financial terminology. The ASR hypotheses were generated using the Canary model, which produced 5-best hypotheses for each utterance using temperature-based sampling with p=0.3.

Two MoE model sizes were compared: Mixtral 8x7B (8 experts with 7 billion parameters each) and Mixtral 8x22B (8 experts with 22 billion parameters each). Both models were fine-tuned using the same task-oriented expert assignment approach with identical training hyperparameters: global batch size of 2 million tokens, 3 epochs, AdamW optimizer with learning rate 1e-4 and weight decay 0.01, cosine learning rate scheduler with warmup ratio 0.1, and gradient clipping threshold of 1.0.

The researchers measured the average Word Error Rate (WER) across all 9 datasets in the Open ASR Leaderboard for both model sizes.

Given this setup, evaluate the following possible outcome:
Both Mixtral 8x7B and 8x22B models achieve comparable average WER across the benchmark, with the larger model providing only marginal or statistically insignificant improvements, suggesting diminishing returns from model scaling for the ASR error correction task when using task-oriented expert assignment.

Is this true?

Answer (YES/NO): NO